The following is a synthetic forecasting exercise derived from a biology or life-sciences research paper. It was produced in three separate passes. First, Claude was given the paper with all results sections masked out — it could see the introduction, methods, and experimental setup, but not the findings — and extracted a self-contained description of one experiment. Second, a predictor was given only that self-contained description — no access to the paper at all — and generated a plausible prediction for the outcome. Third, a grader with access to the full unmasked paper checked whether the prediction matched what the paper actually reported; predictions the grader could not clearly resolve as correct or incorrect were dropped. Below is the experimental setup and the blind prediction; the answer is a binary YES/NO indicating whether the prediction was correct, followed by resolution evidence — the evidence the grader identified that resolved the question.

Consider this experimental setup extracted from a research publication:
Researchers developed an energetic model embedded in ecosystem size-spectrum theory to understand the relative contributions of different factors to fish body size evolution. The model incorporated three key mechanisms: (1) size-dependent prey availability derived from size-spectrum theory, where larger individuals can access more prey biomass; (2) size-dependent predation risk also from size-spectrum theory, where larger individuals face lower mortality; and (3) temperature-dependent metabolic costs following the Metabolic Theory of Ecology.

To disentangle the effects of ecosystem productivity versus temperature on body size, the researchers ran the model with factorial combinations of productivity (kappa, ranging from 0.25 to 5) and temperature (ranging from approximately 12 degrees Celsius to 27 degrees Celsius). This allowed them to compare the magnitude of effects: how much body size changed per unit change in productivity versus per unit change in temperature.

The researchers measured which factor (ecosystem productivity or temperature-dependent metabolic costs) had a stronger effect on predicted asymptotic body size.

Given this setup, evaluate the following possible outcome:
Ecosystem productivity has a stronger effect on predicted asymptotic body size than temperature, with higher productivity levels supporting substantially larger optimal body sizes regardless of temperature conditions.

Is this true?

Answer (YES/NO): YES